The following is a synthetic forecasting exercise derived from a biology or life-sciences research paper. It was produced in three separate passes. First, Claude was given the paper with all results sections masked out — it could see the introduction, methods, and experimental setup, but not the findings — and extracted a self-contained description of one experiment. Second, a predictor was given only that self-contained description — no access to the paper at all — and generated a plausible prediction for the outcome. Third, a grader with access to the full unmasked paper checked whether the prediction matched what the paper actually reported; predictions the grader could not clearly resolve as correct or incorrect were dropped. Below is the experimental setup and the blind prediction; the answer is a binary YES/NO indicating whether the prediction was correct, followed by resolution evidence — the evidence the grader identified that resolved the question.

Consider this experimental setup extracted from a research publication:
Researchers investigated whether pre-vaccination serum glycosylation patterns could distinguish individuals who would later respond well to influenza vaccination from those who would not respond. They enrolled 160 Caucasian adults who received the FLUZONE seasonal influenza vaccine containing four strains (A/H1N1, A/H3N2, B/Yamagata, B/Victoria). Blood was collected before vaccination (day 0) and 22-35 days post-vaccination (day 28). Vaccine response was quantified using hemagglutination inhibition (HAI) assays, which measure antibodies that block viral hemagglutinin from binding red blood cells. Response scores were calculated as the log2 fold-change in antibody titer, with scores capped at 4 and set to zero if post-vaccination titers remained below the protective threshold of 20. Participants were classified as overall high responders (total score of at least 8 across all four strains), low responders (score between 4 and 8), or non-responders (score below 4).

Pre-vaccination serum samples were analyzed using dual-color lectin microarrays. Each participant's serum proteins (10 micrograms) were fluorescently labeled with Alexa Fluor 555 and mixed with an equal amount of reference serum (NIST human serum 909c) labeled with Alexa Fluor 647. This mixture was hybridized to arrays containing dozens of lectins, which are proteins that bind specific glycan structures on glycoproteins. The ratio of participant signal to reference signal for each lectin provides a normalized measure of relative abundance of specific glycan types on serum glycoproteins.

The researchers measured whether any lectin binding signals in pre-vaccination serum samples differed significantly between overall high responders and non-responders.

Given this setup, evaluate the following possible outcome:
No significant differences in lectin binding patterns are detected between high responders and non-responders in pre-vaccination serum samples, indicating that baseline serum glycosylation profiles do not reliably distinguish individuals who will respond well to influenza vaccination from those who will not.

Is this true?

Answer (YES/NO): NO